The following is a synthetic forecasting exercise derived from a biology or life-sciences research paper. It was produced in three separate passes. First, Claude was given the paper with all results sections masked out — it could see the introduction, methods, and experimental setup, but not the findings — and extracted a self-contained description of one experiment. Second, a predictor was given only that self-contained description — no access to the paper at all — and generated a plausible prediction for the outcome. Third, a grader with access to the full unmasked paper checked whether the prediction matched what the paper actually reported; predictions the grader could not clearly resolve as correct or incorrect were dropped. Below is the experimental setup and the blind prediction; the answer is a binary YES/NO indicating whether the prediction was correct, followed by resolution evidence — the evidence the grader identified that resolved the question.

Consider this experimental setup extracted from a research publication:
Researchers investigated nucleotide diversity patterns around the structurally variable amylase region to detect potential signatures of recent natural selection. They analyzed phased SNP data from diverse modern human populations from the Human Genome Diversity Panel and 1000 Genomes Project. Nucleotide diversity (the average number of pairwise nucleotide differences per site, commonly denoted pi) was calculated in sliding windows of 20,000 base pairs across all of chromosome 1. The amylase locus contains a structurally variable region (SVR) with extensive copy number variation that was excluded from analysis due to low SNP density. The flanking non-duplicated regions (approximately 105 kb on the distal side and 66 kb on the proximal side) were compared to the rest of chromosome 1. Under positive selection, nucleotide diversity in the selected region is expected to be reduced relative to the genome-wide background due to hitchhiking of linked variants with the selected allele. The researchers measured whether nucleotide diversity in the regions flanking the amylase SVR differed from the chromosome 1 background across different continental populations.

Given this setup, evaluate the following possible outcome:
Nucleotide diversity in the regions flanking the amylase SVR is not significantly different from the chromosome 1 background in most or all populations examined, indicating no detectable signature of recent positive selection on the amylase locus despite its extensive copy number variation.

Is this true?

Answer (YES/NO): NO